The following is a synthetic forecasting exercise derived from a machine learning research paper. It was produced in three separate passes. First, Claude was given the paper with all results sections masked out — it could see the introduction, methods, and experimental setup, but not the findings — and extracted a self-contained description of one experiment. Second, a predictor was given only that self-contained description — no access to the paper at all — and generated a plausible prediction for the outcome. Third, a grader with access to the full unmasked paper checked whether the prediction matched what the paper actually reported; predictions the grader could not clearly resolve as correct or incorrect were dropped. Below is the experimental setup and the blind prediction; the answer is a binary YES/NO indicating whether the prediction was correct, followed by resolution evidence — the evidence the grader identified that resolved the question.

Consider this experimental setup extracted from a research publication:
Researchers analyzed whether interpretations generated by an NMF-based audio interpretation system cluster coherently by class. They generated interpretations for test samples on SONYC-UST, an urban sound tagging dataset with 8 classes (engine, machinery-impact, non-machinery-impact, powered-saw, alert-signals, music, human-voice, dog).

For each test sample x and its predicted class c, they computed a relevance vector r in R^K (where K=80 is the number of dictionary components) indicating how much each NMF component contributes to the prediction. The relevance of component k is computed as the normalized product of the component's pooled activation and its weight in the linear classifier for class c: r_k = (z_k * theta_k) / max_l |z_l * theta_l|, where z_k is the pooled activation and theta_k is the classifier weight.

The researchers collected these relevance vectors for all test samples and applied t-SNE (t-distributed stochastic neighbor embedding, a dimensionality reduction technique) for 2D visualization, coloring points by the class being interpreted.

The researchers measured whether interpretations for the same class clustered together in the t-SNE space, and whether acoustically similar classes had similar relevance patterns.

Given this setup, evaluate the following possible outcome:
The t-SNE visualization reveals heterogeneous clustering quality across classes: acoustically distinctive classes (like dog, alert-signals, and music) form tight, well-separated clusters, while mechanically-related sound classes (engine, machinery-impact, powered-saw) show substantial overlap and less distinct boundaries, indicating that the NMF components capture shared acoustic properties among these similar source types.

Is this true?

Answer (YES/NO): NO